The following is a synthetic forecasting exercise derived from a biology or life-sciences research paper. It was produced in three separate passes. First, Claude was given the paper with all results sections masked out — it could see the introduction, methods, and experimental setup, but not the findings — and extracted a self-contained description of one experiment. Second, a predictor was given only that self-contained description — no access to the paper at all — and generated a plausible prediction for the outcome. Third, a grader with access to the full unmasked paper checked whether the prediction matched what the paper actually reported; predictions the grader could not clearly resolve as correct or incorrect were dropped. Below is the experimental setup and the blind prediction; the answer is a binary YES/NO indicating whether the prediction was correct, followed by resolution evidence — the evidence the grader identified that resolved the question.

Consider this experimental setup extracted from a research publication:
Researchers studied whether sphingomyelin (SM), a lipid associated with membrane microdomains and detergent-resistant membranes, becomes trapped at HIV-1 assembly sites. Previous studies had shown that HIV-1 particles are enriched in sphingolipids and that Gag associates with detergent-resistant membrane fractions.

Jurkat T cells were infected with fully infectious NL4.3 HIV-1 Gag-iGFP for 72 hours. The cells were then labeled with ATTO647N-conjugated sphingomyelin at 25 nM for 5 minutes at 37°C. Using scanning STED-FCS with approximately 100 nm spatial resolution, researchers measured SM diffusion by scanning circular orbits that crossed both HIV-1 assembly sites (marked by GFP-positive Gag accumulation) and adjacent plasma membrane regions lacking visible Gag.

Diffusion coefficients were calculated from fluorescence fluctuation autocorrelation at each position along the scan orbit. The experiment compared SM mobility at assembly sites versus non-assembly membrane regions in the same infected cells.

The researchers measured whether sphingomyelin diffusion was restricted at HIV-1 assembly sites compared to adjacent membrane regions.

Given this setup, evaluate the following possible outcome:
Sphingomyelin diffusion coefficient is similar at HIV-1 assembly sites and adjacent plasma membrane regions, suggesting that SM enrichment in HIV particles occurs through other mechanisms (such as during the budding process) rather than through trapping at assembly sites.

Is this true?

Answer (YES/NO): YES